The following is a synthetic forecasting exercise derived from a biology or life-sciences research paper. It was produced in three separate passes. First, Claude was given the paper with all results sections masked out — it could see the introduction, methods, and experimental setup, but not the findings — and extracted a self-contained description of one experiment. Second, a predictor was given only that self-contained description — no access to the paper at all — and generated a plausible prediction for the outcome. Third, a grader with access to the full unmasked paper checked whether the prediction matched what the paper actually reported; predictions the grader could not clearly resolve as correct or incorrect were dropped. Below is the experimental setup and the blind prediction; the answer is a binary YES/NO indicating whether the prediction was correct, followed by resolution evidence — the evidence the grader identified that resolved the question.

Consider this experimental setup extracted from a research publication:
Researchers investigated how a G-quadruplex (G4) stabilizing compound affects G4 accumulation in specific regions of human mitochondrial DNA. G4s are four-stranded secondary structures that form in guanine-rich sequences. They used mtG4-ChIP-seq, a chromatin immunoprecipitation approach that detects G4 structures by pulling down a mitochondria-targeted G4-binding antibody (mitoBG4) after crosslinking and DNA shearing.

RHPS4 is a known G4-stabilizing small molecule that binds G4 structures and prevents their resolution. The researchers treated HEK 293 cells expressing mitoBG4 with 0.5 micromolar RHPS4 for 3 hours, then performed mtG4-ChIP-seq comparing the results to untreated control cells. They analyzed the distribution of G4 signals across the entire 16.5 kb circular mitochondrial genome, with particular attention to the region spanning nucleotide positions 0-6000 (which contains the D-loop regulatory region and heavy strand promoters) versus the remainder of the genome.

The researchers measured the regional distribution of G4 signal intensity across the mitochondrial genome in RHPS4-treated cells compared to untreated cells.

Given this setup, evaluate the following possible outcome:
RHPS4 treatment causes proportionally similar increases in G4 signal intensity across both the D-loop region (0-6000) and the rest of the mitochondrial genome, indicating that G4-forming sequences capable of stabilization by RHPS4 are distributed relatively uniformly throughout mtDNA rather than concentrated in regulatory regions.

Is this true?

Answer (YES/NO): NO